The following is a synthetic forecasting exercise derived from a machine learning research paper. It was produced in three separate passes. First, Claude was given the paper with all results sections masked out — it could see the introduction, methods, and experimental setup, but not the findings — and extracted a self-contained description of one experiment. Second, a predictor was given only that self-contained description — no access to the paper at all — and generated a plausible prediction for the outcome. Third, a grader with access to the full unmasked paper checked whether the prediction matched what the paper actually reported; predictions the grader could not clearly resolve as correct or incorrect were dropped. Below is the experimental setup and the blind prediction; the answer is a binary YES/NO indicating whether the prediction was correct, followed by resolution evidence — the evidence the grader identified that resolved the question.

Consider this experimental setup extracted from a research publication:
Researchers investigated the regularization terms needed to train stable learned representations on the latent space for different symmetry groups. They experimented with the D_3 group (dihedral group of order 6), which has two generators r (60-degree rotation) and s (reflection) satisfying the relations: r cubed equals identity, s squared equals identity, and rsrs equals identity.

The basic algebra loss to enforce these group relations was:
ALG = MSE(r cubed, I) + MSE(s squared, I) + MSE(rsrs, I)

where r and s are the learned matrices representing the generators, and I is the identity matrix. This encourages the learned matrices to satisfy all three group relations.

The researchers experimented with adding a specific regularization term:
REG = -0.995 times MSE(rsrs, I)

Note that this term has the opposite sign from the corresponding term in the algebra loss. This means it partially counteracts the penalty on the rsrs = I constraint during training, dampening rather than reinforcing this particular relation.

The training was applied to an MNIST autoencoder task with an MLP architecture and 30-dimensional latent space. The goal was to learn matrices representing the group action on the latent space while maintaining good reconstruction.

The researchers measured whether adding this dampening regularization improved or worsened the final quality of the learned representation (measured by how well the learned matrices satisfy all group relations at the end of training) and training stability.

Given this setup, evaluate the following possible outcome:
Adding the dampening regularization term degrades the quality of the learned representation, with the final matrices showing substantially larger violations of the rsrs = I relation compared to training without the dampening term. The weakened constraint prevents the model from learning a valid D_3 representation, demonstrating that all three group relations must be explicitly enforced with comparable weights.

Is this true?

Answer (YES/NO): NO